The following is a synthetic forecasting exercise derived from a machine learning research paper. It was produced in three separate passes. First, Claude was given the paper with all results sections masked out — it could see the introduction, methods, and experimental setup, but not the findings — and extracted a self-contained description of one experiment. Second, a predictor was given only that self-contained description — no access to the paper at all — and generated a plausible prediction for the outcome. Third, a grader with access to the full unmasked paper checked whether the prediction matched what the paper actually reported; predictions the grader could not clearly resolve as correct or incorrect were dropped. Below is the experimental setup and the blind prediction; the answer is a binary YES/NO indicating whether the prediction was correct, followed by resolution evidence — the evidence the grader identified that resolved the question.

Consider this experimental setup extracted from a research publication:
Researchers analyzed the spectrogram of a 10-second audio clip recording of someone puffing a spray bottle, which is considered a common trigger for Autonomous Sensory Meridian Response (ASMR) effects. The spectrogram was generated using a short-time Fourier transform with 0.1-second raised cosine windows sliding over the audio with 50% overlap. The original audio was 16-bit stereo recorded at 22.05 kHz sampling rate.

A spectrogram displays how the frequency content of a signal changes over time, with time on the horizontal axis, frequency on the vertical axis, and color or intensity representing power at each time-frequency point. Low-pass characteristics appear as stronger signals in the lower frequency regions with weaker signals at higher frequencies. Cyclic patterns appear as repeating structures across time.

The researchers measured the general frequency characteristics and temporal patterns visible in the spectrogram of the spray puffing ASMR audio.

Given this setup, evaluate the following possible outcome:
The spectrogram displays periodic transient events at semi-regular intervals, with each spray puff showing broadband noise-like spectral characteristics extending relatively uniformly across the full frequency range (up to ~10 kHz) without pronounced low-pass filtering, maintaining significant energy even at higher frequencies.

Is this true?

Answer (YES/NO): NO